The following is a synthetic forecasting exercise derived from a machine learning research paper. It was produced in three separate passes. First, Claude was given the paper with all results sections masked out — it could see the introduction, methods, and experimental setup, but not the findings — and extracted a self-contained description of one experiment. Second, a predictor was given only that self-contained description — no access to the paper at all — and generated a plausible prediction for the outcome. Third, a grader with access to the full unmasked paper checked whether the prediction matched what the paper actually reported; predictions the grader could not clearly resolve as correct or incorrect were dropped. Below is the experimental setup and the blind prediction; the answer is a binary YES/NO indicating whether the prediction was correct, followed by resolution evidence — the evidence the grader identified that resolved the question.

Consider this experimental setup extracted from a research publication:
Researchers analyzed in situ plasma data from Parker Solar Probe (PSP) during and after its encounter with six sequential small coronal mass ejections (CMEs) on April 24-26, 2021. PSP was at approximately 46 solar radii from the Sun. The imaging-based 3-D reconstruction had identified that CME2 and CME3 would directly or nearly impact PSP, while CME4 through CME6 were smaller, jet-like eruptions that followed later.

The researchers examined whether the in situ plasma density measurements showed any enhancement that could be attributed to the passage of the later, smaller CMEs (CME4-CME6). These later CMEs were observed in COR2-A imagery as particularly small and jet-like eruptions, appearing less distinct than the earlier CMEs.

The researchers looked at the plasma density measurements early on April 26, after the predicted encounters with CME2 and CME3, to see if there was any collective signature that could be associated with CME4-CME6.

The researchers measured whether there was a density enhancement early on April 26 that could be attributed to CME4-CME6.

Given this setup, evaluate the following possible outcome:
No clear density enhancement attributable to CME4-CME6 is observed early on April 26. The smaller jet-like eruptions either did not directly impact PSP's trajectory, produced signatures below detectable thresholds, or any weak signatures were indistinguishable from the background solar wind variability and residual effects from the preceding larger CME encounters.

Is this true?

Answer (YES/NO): NO